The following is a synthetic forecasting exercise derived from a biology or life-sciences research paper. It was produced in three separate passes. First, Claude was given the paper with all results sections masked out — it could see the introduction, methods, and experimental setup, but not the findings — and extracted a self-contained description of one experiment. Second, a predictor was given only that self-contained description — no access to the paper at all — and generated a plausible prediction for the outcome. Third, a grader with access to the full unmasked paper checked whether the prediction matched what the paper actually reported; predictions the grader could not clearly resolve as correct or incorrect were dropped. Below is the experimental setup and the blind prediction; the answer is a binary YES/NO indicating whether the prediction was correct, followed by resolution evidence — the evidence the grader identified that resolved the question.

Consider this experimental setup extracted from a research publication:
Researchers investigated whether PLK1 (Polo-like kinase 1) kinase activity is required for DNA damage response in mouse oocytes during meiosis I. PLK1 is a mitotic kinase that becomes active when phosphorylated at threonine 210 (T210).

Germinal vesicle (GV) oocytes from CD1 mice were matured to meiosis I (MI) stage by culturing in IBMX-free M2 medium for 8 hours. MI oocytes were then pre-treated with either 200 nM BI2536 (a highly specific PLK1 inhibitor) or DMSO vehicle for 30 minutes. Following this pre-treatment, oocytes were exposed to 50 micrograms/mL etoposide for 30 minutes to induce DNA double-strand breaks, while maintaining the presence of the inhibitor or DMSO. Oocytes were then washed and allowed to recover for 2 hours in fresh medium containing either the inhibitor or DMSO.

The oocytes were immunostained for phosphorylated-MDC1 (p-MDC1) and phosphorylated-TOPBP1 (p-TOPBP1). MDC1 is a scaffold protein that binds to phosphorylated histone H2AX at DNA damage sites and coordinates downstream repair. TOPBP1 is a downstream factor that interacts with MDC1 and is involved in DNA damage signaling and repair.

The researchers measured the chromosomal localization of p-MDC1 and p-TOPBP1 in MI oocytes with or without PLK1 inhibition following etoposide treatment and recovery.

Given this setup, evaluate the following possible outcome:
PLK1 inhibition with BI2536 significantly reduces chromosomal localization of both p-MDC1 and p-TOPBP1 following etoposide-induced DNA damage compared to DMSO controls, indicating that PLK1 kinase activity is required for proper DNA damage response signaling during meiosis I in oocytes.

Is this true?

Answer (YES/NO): NO